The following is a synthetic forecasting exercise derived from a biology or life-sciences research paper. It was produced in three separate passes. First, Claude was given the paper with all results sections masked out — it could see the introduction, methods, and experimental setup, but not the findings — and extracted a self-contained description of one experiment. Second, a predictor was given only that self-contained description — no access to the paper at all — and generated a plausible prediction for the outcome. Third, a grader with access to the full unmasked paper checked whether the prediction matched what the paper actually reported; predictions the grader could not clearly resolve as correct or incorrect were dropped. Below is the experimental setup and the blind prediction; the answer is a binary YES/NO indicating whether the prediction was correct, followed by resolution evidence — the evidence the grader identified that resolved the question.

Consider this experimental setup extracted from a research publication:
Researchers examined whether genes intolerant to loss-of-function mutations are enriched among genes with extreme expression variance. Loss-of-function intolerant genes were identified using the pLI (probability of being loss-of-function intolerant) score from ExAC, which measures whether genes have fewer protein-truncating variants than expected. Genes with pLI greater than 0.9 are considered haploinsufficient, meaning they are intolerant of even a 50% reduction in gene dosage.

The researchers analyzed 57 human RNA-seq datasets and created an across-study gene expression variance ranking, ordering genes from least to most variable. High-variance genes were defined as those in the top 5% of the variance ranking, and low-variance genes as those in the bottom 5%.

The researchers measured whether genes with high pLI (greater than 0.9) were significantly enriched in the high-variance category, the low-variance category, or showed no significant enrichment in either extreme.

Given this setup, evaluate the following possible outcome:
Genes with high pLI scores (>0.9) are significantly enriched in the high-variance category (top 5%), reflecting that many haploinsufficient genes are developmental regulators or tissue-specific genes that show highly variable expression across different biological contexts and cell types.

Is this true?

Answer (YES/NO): NO